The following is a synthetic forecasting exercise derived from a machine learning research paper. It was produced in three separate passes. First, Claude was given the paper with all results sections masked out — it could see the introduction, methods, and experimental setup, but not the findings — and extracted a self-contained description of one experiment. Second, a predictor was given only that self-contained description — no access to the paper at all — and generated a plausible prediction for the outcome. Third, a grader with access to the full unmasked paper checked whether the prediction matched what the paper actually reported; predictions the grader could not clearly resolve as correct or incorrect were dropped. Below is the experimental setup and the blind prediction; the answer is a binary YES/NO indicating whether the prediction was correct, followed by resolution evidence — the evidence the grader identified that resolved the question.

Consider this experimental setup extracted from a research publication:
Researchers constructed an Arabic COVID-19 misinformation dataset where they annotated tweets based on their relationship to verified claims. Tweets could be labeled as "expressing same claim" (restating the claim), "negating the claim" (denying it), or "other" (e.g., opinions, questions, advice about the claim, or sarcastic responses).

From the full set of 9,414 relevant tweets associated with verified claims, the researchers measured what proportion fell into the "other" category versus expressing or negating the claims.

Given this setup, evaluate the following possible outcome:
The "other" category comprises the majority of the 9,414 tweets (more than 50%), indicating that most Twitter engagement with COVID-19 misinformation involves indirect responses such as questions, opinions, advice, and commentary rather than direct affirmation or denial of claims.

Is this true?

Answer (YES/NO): YES